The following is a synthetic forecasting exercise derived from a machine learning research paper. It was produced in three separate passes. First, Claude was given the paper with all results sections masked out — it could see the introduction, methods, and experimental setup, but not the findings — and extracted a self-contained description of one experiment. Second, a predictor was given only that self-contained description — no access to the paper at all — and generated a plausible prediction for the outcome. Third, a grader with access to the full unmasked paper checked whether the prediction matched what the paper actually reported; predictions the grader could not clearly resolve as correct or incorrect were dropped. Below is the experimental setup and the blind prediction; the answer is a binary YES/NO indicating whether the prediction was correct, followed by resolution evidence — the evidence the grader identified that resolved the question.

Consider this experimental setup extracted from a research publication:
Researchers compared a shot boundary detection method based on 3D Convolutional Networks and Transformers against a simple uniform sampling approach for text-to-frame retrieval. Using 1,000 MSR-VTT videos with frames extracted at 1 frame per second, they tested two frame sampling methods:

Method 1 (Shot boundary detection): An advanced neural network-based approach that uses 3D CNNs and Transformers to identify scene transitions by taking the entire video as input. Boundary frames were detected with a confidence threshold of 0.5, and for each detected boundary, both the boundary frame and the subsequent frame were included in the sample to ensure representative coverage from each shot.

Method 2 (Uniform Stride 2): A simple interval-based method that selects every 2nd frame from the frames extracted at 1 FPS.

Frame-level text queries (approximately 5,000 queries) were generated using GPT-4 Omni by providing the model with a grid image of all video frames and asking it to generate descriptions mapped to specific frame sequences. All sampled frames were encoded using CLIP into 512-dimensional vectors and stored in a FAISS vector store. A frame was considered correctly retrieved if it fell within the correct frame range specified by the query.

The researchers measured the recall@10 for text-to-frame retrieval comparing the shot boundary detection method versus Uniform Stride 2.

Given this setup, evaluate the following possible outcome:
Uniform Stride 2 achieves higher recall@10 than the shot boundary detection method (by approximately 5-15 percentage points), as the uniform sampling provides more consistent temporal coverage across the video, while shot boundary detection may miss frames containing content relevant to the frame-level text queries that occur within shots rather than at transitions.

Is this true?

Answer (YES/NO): YES